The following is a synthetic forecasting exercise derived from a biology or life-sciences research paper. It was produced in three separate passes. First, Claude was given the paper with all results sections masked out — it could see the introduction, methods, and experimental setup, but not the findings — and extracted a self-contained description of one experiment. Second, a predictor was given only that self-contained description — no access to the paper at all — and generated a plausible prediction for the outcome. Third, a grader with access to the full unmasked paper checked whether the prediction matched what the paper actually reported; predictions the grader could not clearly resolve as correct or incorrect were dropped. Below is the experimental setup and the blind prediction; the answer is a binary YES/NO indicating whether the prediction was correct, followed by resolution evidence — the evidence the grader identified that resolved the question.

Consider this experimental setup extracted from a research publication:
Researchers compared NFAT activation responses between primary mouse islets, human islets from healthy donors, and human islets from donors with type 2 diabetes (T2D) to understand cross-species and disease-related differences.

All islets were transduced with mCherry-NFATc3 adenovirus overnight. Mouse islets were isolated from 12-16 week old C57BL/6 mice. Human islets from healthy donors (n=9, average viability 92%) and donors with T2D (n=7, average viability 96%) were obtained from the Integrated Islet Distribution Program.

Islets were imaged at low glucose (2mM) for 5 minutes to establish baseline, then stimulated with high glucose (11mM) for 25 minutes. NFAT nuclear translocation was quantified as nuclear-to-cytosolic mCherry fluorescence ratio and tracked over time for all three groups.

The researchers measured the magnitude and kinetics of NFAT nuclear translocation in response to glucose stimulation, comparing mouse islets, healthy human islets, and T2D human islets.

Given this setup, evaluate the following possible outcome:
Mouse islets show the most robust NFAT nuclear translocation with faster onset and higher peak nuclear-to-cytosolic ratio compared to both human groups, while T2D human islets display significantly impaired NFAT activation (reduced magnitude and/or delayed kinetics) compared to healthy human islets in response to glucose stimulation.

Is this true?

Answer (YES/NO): NO